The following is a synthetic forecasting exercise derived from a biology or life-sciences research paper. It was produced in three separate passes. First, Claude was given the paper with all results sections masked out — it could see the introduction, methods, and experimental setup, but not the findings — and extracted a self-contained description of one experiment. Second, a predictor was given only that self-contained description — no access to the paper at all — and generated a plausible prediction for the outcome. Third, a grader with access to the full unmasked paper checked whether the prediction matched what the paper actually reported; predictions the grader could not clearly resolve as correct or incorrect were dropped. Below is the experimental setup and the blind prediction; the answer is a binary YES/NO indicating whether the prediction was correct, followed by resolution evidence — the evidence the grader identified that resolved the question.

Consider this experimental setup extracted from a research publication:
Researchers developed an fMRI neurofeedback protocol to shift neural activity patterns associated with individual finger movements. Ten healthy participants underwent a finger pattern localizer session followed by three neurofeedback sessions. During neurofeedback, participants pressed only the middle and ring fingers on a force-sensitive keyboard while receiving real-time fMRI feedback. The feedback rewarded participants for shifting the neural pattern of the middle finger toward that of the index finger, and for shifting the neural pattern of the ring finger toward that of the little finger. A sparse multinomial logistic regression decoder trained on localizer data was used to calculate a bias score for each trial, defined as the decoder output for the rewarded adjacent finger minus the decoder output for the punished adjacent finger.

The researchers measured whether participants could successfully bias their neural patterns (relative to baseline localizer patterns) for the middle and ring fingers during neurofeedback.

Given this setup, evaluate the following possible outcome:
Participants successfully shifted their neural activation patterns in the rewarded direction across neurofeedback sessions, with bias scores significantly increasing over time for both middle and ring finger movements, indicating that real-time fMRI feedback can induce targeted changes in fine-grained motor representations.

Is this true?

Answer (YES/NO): NO